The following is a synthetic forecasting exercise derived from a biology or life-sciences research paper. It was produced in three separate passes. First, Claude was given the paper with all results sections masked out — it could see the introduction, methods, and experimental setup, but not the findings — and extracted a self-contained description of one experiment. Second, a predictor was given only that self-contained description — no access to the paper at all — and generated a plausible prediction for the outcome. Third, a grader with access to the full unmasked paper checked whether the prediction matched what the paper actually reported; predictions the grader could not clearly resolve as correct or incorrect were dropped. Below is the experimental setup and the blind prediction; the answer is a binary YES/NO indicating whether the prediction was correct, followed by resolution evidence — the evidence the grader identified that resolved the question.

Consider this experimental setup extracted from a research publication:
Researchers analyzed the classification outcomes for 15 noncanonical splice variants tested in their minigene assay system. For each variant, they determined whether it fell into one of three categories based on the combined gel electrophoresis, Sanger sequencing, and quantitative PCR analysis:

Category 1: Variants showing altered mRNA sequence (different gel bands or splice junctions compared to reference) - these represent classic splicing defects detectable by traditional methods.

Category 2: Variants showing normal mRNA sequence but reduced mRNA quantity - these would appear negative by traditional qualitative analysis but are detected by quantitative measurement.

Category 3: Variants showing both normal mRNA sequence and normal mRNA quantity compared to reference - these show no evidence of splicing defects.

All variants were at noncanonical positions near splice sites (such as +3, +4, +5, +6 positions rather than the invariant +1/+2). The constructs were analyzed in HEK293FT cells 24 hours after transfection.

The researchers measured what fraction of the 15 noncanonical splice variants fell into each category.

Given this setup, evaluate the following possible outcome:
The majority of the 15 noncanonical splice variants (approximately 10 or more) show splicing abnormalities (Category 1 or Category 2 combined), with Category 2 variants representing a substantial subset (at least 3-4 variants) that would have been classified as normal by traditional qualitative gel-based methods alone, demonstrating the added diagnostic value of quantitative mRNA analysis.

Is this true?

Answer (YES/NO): YES